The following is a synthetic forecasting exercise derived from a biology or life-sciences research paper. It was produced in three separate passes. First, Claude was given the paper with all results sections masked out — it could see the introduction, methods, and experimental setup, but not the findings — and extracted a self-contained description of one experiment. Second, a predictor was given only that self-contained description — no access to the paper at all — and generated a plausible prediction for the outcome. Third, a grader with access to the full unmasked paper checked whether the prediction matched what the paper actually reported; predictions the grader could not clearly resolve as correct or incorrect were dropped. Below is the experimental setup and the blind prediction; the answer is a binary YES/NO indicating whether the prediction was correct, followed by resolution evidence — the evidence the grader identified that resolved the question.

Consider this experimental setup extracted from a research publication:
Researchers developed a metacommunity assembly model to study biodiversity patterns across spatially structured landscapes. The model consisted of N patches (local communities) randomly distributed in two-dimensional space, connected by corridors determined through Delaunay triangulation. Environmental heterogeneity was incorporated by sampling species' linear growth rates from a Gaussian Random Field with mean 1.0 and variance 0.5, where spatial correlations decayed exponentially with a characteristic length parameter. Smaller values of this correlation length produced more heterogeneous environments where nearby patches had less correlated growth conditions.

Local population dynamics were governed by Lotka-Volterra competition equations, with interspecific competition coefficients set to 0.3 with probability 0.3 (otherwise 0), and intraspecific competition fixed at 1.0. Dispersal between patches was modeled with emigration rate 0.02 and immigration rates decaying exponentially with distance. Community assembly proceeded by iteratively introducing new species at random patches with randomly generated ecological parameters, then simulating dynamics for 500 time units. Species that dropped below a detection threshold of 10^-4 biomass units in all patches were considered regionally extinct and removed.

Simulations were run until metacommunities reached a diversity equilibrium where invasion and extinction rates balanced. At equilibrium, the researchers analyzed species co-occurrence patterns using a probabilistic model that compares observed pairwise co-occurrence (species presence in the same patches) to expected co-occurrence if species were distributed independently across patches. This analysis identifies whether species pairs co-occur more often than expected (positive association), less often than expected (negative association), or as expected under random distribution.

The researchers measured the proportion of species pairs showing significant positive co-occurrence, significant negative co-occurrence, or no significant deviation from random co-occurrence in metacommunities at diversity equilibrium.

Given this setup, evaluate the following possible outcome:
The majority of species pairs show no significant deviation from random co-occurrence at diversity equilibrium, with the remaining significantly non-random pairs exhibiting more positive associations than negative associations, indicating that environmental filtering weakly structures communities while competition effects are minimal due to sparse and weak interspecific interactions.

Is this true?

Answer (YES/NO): NO